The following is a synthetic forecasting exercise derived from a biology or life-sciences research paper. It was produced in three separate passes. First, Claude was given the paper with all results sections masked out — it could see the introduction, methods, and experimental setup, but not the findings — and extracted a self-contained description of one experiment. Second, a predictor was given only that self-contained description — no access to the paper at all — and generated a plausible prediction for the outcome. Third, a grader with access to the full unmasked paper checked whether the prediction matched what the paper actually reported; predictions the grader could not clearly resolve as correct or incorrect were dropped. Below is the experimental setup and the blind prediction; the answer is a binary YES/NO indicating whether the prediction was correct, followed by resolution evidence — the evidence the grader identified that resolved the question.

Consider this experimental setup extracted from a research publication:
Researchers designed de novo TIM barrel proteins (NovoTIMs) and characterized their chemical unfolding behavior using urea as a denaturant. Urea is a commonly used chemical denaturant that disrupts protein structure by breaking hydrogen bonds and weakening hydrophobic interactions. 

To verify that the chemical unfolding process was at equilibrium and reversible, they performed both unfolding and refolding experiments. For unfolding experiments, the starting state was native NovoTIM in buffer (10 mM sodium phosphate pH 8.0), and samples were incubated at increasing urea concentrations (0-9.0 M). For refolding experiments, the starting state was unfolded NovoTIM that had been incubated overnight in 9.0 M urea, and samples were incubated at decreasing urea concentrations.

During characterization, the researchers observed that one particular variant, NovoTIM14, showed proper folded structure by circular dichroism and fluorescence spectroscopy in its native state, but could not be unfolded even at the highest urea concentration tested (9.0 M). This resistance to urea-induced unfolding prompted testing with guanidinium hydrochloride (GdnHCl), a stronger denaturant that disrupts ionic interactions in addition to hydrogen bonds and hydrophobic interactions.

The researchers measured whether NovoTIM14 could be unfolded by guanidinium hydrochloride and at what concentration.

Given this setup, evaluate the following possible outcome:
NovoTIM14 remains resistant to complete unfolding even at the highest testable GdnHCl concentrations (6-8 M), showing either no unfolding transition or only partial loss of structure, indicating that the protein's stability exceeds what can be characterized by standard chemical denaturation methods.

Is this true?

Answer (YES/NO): NO